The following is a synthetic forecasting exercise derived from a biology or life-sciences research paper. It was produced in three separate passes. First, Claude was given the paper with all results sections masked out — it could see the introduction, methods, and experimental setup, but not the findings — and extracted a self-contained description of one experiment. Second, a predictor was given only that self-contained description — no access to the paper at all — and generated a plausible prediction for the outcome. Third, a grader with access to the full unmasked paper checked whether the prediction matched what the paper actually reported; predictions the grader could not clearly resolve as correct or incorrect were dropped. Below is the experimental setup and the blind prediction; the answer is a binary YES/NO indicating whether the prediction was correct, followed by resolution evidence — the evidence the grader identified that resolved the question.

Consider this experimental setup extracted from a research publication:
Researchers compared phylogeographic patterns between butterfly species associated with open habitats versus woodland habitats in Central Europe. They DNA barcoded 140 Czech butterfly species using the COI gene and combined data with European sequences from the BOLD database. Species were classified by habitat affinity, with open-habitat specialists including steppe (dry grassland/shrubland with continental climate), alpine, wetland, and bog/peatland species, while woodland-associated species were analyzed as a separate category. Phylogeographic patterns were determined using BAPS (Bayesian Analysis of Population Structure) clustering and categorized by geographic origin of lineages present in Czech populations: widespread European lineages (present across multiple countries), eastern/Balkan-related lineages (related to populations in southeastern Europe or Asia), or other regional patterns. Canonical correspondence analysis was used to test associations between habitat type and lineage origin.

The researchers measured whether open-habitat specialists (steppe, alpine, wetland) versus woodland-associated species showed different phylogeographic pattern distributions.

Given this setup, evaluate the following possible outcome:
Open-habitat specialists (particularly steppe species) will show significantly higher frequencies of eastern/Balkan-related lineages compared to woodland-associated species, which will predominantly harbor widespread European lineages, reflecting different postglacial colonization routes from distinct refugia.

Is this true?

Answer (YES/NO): NO